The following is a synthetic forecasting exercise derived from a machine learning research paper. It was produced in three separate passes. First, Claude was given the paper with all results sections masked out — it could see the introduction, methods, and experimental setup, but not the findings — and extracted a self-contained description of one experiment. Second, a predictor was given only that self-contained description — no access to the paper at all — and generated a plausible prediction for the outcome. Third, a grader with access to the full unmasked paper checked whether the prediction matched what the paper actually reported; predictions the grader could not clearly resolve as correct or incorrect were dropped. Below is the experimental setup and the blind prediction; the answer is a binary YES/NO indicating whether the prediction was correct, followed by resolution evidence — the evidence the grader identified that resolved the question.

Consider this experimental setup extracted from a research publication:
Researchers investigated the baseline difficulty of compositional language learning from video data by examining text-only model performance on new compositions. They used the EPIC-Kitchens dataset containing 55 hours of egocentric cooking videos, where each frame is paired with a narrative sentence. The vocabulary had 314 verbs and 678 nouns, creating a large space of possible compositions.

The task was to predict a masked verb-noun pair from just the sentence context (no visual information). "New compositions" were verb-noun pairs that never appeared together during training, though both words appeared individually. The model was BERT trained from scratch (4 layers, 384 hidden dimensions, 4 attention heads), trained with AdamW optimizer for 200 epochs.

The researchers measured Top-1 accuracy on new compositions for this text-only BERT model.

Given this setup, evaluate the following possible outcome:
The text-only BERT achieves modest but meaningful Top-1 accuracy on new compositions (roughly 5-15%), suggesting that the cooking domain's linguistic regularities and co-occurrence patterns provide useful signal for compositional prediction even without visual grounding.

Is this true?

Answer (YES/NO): NO